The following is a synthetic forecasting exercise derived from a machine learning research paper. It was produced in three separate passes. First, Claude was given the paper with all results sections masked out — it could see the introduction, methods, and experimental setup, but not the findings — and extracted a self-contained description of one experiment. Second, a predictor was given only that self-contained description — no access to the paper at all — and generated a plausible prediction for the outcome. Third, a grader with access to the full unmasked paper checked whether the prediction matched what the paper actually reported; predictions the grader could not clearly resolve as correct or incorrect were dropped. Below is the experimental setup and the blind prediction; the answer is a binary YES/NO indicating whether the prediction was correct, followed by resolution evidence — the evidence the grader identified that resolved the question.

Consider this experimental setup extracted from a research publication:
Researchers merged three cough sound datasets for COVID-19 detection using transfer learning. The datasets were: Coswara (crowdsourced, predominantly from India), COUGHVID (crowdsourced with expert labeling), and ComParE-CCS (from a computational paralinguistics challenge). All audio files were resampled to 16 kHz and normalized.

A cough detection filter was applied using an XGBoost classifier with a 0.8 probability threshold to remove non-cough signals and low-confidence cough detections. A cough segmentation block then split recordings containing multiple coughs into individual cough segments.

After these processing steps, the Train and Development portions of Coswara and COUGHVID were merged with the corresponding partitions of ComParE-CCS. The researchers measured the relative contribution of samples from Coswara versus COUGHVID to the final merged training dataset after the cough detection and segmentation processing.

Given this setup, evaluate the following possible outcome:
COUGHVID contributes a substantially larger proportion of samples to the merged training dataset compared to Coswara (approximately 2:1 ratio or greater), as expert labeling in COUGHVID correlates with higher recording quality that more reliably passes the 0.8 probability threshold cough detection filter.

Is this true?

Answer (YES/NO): NO